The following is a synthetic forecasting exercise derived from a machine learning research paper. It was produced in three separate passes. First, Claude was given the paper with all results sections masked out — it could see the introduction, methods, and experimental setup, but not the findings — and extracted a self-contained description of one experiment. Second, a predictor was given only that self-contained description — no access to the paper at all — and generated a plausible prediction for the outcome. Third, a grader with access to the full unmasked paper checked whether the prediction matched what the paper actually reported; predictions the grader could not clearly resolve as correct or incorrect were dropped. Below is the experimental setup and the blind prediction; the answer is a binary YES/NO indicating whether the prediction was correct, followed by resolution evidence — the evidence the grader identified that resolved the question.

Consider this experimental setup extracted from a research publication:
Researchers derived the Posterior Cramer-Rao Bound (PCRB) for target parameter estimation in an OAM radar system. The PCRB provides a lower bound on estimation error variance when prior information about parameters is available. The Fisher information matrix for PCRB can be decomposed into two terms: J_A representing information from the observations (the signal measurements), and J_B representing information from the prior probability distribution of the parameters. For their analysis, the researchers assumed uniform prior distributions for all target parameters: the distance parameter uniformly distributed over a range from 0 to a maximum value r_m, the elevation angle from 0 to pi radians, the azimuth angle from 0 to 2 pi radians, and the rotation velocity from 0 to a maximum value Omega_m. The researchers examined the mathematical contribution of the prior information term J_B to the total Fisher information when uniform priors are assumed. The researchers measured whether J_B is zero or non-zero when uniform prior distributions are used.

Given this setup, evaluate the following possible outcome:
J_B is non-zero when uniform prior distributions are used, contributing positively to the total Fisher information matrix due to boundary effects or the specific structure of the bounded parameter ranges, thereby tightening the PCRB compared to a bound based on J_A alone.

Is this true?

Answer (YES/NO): NO